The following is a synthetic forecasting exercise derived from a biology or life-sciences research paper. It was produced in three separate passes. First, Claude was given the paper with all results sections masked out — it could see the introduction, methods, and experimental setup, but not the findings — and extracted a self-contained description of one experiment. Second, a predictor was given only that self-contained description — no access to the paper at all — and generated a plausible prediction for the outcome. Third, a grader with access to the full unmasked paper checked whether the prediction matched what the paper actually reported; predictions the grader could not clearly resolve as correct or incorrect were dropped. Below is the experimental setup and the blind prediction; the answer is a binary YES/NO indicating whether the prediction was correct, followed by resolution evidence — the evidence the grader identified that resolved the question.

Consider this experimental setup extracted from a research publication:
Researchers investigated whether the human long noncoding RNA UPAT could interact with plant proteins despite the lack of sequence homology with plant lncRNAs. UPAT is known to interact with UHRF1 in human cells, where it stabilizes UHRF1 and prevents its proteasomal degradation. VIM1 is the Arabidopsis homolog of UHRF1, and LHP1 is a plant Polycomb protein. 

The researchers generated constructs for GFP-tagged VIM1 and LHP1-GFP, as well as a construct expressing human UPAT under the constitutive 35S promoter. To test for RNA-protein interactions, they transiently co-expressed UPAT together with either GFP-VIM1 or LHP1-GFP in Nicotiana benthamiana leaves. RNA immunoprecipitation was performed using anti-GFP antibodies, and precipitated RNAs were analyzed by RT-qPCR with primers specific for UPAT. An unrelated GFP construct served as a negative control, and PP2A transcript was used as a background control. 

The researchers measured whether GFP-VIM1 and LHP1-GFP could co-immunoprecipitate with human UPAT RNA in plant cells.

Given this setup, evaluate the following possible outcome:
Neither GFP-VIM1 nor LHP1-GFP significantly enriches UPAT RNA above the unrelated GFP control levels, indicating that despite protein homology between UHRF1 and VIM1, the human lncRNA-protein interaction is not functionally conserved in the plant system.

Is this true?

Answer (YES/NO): NO